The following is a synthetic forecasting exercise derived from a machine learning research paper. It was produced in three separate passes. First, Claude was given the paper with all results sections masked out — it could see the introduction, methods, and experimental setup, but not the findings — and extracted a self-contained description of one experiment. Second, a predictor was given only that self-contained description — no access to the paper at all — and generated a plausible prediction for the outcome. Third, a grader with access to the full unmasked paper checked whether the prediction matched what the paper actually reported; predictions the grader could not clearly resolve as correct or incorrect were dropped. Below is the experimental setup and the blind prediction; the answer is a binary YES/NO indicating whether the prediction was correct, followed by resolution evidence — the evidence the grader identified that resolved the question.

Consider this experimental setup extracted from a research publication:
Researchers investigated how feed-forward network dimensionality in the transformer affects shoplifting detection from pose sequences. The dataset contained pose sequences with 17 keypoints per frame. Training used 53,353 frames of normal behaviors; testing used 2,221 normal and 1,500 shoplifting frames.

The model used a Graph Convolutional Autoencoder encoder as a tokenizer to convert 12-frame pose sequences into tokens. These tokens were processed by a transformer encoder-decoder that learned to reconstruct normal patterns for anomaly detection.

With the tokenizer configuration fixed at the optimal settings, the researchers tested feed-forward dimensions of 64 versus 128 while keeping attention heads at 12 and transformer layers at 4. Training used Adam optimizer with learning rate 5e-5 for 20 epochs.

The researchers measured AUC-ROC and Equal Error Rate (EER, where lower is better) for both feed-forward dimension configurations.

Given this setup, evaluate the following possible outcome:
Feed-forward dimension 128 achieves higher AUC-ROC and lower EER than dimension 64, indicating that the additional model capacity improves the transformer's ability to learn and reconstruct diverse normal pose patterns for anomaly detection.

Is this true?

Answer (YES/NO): NO